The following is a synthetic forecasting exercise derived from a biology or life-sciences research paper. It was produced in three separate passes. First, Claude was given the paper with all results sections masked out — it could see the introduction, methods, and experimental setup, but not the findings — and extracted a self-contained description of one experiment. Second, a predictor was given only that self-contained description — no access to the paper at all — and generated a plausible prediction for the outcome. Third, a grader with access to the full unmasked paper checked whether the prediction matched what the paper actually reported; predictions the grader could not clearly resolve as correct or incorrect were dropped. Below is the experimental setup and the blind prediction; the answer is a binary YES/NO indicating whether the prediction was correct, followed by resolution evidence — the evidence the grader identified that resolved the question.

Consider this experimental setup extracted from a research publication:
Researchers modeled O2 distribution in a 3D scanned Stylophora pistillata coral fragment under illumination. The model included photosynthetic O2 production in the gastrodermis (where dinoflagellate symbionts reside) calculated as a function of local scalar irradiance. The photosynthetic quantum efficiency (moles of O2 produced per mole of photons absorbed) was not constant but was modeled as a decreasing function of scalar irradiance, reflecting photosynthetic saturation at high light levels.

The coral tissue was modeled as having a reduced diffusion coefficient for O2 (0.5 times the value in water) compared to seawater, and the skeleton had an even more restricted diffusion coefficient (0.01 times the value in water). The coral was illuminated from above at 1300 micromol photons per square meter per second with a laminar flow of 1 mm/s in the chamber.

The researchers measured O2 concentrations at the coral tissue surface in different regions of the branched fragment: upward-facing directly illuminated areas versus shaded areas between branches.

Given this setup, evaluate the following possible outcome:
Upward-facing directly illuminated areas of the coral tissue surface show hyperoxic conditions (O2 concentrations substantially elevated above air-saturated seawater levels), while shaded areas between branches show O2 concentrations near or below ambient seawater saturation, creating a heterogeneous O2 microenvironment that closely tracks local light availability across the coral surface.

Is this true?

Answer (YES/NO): NO